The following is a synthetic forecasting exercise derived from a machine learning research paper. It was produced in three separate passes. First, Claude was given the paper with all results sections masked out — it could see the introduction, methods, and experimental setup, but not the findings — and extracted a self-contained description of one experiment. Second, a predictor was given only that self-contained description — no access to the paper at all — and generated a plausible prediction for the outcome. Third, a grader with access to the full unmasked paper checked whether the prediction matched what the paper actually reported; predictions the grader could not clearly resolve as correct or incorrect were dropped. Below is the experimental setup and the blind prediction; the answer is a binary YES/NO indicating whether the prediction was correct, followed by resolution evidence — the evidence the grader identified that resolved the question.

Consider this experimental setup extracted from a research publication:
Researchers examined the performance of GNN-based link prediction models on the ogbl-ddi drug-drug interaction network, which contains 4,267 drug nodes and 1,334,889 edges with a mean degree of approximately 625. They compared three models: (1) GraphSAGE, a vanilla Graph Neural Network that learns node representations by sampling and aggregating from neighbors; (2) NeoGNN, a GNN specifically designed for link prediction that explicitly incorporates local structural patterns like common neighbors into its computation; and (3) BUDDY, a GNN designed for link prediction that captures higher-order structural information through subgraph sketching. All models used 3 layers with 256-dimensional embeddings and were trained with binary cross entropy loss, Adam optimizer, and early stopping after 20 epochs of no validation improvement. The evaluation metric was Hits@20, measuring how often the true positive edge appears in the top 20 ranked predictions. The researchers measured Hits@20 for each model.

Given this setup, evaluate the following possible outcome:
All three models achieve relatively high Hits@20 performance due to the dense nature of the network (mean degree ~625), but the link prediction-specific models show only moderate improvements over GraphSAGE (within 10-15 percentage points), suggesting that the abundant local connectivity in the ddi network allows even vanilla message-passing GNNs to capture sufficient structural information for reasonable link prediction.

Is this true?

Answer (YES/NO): NO